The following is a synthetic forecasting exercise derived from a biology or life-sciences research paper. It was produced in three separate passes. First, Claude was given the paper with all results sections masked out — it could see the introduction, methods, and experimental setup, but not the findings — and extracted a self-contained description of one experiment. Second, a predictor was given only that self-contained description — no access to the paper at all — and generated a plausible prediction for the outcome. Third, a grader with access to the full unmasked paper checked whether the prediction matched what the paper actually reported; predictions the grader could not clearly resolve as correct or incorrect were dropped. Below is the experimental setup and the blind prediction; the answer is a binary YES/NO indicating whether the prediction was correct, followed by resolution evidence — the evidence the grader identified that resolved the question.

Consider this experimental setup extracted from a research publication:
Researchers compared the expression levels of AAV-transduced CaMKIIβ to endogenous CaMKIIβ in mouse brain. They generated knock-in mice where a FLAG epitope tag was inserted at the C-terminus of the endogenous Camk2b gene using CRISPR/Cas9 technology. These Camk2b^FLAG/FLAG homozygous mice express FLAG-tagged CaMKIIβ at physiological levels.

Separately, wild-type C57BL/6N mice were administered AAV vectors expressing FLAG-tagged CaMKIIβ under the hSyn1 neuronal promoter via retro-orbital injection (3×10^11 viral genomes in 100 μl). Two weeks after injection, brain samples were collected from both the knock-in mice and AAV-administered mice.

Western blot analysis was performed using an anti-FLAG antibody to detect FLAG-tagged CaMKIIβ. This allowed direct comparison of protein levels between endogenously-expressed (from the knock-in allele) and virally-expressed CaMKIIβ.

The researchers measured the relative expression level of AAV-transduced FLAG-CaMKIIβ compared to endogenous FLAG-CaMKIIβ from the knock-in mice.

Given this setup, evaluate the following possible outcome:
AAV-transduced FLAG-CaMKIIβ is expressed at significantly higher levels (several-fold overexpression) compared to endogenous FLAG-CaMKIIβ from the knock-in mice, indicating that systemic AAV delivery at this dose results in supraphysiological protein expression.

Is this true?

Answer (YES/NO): NO